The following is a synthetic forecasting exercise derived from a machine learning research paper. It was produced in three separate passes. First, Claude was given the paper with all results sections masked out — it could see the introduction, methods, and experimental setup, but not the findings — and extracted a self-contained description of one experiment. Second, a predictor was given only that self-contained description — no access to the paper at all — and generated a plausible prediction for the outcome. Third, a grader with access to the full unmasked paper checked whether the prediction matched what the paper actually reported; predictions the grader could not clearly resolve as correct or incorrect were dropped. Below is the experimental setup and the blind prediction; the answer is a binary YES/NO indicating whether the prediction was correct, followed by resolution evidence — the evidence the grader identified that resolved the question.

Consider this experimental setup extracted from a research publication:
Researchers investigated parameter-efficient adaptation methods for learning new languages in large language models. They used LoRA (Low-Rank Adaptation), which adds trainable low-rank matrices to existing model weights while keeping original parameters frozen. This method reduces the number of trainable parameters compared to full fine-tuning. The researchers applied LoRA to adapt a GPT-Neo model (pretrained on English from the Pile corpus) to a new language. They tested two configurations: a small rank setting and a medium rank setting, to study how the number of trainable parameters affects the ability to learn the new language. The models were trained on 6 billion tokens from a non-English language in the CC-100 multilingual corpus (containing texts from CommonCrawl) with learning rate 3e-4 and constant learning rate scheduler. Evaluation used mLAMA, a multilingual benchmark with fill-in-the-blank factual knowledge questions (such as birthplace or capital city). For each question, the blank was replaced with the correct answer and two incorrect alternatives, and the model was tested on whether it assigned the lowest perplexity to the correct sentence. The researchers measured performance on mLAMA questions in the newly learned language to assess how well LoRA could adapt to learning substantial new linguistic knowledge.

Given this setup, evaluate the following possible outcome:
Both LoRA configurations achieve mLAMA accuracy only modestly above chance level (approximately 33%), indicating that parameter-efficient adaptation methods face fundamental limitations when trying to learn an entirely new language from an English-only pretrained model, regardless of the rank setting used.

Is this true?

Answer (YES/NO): NO